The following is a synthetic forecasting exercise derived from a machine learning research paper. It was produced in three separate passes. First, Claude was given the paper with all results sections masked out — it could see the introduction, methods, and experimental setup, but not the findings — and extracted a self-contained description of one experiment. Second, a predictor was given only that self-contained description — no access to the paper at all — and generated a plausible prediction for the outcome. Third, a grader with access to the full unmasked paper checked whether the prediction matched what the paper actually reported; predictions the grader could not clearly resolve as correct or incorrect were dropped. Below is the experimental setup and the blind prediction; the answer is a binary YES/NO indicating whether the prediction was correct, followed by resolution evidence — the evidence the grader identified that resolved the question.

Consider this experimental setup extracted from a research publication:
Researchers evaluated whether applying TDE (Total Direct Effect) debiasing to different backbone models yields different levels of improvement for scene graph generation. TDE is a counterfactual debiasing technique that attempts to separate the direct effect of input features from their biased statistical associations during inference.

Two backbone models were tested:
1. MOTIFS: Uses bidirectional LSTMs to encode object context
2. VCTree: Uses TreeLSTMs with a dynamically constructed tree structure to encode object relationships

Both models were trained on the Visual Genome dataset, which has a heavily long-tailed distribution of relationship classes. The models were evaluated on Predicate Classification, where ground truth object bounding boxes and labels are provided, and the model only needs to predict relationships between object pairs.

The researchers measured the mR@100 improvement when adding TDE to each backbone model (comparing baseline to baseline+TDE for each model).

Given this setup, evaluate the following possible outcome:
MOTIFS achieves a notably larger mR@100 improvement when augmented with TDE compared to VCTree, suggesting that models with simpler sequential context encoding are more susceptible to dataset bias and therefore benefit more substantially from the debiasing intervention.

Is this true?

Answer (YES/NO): NO